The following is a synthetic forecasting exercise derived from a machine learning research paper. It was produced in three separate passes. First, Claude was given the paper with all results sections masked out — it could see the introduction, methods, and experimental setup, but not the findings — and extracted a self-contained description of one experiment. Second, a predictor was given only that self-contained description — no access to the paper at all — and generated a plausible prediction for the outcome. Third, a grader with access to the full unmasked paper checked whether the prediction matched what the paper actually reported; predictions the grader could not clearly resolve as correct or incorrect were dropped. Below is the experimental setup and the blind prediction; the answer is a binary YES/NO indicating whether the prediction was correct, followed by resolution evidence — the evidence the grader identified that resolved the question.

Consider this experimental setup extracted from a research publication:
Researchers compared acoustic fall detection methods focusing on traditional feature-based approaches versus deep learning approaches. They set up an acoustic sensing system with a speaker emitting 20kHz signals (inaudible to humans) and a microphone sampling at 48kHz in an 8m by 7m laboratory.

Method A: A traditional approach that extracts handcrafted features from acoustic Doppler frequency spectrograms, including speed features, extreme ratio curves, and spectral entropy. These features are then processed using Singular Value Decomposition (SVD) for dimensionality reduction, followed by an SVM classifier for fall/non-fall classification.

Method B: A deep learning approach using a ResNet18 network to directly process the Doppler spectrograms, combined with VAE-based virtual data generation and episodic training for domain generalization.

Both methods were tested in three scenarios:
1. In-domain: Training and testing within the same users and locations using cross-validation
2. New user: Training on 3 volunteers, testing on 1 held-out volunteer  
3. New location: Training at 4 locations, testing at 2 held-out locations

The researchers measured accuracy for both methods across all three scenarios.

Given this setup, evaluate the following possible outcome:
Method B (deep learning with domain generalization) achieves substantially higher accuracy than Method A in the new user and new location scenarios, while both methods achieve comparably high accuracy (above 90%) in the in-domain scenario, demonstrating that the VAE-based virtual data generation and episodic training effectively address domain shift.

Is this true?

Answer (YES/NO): NO